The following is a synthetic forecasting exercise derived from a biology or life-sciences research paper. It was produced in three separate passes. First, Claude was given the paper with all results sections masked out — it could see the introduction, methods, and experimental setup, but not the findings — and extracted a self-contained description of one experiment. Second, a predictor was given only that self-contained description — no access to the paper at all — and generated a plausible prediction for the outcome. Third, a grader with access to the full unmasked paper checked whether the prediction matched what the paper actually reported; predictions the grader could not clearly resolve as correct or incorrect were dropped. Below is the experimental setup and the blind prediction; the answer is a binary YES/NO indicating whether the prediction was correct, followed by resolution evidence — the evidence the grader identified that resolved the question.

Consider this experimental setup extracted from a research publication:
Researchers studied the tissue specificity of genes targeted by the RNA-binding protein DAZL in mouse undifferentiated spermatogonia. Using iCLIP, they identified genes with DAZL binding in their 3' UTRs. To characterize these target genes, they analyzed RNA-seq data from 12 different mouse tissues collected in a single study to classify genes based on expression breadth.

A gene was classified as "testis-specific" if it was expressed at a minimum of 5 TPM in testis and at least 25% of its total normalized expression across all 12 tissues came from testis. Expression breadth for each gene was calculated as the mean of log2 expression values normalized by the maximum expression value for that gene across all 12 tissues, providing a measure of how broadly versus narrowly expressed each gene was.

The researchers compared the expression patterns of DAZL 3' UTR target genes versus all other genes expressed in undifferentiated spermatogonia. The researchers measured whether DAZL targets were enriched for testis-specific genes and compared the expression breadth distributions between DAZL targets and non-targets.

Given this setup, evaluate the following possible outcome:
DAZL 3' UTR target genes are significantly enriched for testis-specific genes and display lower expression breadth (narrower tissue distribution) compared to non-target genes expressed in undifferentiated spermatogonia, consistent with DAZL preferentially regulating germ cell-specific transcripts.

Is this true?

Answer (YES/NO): NO